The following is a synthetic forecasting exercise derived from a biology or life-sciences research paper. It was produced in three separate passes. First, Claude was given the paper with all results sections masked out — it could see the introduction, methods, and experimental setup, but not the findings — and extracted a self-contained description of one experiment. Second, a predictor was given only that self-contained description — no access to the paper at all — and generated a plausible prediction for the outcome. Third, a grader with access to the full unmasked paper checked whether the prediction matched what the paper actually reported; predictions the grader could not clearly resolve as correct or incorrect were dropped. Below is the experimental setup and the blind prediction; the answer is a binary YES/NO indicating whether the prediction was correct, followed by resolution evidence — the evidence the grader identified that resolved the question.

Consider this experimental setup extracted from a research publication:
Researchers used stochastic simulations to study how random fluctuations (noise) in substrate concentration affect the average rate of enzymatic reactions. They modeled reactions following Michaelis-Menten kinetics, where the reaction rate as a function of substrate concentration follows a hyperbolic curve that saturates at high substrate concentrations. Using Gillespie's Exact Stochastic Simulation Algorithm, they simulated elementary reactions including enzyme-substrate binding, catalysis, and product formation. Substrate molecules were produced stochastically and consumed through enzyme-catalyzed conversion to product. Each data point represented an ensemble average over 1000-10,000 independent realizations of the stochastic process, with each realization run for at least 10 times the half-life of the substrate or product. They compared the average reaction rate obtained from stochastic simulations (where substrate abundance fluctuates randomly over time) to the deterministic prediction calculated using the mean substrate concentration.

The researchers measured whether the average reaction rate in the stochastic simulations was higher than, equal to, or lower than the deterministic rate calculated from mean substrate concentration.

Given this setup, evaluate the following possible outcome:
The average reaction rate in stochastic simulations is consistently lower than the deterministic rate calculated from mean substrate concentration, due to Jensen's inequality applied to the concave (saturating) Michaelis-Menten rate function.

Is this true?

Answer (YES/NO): NO